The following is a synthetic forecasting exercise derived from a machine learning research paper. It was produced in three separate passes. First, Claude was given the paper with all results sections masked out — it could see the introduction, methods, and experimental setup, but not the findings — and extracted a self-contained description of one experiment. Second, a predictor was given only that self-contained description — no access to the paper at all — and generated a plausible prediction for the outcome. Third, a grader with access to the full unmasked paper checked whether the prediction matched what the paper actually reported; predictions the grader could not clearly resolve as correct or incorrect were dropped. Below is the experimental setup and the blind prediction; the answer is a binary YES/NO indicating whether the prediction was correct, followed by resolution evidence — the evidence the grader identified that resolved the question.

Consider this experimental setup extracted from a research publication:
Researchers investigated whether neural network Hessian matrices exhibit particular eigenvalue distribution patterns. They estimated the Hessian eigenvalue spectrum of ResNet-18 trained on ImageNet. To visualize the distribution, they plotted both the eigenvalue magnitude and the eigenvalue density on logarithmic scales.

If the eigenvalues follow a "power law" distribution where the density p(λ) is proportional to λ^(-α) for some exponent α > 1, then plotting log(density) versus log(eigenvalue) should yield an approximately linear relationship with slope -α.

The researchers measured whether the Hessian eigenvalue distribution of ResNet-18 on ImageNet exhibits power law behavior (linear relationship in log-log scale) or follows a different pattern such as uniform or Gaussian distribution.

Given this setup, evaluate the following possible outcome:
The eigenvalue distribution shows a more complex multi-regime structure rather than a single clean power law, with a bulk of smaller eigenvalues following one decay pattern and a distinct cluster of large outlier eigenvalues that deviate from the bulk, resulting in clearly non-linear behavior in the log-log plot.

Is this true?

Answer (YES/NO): NO